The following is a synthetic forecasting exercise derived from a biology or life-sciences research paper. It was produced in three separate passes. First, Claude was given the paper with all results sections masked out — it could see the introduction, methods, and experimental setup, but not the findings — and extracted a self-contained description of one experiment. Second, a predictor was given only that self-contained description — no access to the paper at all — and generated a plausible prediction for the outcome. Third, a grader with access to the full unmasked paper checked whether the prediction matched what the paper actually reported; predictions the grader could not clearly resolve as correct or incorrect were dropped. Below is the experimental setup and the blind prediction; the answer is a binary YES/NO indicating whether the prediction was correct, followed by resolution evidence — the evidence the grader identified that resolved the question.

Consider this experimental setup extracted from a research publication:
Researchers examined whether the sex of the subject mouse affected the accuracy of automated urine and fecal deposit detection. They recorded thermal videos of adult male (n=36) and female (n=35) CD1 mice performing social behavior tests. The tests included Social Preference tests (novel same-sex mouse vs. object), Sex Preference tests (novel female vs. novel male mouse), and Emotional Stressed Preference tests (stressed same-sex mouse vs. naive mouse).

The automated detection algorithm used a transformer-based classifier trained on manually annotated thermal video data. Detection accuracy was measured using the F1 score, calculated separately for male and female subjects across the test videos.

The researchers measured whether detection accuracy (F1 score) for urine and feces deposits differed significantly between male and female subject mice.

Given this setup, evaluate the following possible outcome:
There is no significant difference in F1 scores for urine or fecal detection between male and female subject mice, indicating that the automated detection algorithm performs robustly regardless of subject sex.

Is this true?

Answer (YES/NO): YES